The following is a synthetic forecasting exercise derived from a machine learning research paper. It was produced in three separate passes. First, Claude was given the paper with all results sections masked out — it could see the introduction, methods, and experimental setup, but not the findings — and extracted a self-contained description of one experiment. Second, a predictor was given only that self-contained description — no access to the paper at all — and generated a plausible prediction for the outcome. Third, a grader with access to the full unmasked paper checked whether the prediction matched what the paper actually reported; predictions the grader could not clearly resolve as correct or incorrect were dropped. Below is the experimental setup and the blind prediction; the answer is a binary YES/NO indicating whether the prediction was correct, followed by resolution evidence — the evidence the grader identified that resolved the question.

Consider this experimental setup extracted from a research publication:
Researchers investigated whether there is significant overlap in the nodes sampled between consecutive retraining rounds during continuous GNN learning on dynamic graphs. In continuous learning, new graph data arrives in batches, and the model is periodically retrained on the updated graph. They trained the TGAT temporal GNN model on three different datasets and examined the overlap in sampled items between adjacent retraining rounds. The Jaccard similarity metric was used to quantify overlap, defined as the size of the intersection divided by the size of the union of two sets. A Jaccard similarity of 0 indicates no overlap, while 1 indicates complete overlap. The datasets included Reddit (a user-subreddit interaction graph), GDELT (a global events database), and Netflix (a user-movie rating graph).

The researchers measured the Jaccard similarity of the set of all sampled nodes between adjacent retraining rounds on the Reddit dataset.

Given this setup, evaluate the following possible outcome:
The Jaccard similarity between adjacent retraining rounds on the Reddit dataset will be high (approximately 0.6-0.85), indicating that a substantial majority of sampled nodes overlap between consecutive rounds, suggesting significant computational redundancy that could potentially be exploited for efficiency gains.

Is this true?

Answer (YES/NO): NO